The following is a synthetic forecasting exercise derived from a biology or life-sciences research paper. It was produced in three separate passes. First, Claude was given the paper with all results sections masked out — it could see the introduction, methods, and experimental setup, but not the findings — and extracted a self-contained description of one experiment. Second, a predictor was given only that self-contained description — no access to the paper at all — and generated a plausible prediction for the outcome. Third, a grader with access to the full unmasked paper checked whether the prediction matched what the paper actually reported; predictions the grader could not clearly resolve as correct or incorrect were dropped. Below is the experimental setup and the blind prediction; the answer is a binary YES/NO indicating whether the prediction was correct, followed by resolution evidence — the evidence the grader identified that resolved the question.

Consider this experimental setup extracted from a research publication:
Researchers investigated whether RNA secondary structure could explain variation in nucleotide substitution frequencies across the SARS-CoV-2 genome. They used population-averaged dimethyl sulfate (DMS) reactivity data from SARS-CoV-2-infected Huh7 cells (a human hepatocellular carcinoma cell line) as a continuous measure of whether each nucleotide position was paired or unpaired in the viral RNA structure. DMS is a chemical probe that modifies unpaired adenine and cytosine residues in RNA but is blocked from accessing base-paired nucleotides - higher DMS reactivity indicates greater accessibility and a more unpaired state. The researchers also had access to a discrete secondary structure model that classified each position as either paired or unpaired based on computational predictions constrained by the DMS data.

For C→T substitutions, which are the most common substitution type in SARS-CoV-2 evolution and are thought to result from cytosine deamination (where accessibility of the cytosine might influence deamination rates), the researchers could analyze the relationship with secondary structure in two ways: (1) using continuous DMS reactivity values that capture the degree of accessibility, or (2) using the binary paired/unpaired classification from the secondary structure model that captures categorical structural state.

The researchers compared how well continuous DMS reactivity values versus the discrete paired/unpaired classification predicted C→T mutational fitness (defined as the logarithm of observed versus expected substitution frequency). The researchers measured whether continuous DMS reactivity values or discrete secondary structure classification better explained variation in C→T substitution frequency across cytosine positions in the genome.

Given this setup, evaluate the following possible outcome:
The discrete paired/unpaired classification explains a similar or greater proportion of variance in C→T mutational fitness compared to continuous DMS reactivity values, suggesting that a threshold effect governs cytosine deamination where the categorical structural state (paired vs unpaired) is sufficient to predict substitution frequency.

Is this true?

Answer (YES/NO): YES